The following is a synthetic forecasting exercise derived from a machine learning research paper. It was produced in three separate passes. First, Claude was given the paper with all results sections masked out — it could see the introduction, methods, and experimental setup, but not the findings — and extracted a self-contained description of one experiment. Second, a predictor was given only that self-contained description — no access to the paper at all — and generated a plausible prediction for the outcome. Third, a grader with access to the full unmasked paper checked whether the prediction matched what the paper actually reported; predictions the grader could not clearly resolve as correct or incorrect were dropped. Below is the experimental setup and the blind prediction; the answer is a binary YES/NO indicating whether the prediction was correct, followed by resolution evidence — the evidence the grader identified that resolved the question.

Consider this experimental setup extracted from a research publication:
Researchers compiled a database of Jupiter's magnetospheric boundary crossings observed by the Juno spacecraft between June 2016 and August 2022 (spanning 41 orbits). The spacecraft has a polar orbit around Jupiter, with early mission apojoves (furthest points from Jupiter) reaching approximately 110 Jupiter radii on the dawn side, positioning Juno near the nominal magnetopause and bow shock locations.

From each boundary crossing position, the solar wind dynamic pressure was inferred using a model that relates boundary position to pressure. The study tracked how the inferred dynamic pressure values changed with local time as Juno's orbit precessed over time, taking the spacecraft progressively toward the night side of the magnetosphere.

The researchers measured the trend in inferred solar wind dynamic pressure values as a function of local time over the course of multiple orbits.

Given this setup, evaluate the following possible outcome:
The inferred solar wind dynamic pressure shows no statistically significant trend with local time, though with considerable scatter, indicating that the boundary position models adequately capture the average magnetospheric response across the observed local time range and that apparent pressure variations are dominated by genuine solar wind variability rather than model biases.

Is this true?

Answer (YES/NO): NO